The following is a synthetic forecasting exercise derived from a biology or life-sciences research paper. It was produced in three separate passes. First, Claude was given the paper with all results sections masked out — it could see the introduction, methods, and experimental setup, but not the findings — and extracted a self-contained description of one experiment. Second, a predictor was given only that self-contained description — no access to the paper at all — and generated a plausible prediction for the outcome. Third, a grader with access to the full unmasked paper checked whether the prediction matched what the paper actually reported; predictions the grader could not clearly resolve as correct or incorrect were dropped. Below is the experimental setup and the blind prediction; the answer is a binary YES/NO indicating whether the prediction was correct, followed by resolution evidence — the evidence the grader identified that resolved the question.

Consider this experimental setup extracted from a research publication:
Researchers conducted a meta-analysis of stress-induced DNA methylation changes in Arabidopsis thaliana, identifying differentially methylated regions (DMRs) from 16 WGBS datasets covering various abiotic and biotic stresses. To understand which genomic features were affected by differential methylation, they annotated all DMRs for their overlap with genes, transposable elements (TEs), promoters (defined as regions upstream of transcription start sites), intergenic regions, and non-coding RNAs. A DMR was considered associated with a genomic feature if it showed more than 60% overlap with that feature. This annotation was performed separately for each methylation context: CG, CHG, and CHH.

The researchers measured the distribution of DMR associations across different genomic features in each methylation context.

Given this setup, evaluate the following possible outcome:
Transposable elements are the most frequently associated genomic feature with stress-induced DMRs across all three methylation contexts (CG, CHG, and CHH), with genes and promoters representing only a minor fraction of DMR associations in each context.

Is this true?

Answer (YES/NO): NO